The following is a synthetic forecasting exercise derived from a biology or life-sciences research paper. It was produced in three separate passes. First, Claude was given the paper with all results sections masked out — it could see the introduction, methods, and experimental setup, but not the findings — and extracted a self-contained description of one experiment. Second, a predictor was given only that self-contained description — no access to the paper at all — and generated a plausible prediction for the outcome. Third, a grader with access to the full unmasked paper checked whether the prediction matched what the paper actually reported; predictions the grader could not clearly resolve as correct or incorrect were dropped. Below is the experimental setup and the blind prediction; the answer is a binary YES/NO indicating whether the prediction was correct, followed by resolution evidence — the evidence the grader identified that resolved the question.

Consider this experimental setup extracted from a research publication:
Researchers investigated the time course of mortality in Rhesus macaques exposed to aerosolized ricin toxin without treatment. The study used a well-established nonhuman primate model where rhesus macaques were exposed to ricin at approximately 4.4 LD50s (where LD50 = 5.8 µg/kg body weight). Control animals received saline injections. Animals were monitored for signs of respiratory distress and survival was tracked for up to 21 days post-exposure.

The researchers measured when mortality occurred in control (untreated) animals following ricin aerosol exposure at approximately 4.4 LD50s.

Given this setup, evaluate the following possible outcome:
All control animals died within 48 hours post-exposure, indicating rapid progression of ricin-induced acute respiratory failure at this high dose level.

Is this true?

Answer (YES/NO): YES